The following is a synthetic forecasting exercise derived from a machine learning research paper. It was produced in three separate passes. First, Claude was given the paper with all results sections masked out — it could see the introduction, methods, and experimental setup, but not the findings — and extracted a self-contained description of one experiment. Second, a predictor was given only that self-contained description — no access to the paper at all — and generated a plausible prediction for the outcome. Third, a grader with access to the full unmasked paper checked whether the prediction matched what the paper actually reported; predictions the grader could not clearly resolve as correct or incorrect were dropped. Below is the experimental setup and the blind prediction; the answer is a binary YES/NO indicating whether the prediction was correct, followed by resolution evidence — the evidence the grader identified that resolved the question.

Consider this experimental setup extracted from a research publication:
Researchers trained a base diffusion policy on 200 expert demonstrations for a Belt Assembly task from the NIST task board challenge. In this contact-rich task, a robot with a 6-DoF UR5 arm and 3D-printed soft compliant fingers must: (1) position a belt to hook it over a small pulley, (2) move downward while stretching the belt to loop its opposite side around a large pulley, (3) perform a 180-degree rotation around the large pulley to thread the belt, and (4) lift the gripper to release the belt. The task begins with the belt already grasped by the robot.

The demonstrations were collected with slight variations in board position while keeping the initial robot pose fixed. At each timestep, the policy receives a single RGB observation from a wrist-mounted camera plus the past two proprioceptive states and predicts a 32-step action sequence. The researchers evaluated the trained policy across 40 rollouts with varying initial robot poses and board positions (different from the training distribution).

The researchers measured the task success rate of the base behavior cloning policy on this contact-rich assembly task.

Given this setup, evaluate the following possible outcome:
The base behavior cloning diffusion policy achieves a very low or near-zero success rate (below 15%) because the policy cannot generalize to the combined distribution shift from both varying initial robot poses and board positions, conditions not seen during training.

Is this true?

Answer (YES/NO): NO